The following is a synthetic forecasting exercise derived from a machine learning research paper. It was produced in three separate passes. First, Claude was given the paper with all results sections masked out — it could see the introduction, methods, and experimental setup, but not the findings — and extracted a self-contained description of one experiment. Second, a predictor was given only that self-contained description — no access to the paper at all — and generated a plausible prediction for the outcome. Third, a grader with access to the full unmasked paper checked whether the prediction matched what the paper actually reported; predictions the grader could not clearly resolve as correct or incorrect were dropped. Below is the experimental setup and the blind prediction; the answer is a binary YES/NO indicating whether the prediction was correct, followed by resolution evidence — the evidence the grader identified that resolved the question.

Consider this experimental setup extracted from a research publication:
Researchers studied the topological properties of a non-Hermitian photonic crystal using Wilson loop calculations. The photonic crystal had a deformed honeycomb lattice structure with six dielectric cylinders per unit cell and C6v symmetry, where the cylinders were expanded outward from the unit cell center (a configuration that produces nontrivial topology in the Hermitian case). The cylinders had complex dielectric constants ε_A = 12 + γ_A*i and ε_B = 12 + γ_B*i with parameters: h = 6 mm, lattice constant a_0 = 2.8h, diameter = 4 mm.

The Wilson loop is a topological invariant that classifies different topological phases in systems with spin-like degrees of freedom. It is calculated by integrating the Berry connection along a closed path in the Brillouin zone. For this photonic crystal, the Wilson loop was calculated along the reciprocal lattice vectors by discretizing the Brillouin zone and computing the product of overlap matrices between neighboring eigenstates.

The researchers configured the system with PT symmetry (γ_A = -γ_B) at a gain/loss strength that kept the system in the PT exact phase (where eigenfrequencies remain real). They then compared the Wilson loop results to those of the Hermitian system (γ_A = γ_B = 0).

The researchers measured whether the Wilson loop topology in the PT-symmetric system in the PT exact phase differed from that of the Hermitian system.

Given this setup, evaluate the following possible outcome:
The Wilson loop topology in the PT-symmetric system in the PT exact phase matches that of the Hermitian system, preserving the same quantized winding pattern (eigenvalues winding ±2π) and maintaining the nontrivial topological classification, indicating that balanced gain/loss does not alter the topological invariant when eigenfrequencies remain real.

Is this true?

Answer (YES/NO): YES